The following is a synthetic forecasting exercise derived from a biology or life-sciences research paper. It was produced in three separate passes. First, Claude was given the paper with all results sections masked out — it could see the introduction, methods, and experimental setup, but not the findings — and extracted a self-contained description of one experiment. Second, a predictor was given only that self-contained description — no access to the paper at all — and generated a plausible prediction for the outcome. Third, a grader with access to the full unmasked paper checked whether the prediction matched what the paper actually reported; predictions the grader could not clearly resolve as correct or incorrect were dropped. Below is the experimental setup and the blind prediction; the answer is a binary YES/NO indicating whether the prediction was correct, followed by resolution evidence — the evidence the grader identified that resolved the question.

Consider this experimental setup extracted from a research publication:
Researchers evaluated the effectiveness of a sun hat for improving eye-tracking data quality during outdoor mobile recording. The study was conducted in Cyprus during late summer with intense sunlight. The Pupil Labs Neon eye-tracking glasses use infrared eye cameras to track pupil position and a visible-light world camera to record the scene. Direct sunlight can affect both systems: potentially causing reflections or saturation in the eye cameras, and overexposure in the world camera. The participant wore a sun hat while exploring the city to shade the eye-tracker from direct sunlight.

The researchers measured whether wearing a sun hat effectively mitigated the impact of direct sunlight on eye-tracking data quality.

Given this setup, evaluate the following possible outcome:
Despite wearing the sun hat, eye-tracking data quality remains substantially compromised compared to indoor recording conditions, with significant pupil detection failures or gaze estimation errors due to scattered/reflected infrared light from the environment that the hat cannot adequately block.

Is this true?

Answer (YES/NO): NO